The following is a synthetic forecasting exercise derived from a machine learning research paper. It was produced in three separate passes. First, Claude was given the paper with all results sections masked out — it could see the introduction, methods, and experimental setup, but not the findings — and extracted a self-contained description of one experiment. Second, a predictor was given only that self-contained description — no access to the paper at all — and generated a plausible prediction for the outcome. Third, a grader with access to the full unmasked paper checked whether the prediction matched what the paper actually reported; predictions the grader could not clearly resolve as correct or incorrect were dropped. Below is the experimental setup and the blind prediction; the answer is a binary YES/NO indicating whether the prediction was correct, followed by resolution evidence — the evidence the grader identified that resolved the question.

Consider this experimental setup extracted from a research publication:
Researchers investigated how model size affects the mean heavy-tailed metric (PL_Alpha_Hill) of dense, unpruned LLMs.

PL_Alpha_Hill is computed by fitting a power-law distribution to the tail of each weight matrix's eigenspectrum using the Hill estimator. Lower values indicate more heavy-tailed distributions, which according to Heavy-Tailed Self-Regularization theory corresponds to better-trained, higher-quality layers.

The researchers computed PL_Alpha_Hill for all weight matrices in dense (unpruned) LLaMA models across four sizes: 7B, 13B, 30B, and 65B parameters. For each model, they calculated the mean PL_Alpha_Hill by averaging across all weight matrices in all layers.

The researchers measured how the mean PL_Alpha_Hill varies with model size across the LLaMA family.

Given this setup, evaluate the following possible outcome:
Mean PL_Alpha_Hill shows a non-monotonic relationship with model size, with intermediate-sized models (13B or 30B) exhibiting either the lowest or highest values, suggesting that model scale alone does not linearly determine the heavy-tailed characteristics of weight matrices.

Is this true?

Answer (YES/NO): NO